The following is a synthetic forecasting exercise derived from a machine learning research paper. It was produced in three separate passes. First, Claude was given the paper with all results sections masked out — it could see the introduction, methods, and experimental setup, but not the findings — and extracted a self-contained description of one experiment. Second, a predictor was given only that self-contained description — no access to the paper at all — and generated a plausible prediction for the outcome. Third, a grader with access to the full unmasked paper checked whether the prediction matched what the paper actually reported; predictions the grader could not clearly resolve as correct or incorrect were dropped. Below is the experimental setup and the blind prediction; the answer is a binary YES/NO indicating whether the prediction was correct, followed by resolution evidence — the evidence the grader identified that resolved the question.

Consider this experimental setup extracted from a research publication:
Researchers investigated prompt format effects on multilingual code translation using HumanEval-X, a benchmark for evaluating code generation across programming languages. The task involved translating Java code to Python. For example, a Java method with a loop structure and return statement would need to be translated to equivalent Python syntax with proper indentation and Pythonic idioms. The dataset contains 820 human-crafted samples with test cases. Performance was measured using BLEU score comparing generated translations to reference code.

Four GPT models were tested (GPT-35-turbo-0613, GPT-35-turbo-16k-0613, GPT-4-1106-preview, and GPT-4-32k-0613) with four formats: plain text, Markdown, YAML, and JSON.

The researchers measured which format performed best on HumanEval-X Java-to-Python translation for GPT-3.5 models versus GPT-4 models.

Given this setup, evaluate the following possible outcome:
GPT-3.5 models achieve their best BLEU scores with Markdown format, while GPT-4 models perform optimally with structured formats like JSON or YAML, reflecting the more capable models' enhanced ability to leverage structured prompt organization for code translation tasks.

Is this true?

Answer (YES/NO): YES